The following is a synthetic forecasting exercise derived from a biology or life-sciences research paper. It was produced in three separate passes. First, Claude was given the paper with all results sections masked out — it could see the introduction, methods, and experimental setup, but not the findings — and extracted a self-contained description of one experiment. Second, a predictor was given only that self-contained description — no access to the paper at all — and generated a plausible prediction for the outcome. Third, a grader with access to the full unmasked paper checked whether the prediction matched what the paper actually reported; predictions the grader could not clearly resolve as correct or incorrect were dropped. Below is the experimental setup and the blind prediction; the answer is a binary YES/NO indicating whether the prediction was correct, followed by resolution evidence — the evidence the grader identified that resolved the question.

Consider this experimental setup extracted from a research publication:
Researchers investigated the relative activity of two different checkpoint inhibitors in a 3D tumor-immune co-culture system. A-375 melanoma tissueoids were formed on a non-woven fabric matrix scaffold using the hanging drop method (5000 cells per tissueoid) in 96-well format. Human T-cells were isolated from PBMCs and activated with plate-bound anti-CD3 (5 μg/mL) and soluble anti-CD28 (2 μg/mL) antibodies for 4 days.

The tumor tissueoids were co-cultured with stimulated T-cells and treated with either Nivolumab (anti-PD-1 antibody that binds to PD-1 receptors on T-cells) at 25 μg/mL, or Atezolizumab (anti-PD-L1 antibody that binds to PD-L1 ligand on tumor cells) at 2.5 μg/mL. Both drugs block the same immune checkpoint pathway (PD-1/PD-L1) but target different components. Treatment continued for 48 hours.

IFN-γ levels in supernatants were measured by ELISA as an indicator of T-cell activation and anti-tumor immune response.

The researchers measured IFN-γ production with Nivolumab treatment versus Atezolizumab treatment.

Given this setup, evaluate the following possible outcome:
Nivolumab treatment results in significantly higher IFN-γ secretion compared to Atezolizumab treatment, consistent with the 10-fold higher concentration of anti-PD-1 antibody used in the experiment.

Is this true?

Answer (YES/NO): NO